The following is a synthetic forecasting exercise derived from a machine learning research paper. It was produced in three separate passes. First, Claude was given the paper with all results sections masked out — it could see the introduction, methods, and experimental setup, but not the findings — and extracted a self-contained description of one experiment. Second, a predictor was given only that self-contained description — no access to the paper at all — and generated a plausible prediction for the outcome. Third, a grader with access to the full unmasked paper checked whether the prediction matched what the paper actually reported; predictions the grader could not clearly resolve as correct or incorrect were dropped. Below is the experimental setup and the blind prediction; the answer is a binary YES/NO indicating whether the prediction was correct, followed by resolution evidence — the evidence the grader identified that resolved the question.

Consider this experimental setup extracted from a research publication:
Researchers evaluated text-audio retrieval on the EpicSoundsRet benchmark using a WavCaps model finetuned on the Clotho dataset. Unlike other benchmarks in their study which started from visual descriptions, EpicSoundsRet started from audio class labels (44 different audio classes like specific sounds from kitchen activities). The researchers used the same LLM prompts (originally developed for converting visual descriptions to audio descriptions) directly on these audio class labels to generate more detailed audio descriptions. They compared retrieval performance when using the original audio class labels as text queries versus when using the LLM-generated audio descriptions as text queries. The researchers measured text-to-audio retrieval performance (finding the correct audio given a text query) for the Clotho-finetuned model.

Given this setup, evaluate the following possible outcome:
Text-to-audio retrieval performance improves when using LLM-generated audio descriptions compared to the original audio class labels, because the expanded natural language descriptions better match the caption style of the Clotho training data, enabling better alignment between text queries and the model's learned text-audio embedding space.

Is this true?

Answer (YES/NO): NO